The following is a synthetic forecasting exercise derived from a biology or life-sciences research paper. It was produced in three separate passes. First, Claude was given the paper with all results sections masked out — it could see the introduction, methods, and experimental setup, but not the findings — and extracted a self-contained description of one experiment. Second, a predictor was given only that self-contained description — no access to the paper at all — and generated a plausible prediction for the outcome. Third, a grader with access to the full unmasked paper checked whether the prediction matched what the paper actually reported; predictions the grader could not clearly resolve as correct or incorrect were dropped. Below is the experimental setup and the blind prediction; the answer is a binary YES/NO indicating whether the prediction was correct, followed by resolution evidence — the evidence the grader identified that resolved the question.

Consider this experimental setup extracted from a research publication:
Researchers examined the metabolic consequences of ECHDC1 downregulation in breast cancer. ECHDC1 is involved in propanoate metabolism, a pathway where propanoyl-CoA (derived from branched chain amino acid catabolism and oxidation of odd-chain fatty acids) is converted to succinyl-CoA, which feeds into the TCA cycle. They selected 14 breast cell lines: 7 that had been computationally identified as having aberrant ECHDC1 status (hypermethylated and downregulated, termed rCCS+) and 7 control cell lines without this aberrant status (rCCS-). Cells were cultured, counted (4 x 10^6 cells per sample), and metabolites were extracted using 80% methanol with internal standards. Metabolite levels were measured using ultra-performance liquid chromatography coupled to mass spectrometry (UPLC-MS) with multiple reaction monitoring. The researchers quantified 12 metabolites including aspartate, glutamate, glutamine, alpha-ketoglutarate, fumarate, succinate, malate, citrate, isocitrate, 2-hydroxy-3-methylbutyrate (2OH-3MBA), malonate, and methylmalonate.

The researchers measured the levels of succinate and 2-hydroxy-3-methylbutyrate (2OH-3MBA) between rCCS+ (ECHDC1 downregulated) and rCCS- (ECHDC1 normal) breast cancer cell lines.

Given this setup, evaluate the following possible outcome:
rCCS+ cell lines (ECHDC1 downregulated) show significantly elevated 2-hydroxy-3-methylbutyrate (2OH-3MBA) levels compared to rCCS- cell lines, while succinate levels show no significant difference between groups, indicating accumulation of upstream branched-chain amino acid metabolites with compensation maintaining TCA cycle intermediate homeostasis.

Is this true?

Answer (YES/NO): NO